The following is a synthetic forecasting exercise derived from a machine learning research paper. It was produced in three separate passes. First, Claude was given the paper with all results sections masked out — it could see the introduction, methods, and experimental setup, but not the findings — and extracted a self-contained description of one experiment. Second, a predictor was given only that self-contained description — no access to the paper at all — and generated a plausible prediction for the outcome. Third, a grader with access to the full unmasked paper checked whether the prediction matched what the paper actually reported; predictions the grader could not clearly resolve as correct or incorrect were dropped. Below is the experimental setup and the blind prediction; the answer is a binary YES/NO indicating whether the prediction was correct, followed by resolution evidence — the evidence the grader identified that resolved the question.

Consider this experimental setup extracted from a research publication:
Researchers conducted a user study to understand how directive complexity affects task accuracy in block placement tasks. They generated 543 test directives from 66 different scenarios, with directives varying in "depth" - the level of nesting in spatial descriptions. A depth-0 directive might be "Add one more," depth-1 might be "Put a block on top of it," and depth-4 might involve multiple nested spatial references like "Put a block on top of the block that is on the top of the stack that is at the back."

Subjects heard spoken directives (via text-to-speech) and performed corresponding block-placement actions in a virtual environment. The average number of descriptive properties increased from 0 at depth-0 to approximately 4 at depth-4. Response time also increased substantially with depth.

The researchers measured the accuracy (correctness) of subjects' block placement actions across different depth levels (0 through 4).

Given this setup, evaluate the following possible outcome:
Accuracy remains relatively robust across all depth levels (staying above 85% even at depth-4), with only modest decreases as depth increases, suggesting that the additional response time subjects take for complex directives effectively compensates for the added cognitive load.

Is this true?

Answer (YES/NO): YES